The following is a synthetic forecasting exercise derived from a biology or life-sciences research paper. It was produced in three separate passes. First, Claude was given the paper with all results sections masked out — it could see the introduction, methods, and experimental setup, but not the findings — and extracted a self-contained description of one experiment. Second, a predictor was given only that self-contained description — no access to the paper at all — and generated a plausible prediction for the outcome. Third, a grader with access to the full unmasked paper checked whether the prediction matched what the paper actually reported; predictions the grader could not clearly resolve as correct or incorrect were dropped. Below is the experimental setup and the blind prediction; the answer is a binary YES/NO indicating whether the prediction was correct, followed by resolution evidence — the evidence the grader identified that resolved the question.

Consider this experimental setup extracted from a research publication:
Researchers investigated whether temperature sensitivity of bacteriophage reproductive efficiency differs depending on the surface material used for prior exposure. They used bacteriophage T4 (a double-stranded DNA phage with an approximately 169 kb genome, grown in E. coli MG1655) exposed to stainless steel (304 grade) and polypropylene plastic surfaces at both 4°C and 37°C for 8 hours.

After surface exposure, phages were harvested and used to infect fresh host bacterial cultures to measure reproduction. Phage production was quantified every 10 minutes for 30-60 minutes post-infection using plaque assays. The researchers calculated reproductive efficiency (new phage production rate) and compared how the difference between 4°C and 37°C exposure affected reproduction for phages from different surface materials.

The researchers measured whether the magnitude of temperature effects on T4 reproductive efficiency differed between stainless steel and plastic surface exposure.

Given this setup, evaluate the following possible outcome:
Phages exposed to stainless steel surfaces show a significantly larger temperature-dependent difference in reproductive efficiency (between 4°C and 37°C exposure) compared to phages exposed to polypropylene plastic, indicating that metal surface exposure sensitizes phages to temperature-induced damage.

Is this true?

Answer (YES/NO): NO